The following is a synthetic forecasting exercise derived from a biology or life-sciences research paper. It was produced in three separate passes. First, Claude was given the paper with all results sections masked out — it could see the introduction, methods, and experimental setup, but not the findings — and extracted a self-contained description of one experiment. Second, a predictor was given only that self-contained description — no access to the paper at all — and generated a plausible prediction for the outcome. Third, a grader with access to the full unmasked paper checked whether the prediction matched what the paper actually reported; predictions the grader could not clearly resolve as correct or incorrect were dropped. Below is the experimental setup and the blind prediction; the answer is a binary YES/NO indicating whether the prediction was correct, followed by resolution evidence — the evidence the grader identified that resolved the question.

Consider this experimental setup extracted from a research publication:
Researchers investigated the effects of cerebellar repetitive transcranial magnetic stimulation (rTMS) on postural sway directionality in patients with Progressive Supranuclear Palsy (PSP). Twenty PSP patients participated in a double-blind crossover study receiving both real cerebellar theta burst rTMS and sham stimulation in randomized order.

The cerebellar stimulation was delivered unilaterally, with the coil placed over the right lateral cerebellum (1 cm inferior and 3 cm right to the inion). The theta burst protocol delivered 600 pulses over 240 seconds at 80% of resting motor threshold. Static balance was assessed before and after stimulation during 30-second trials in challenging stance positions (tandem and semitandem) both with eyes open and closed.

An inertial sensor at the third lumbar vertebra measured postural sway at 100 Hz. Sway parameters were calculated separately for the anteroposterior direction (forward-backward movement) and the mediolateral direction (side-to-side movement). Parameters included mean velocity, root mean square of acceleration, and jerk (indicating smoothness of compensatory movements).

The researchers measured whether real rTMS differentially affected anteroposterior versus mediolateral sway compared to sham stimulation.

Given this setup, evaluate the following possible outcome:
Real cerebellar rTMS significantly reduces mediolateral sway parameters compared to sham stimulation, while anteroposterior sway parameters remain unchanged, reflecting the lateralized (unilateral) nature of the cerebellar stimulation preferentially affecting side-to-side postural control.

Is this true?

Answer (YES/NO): NO